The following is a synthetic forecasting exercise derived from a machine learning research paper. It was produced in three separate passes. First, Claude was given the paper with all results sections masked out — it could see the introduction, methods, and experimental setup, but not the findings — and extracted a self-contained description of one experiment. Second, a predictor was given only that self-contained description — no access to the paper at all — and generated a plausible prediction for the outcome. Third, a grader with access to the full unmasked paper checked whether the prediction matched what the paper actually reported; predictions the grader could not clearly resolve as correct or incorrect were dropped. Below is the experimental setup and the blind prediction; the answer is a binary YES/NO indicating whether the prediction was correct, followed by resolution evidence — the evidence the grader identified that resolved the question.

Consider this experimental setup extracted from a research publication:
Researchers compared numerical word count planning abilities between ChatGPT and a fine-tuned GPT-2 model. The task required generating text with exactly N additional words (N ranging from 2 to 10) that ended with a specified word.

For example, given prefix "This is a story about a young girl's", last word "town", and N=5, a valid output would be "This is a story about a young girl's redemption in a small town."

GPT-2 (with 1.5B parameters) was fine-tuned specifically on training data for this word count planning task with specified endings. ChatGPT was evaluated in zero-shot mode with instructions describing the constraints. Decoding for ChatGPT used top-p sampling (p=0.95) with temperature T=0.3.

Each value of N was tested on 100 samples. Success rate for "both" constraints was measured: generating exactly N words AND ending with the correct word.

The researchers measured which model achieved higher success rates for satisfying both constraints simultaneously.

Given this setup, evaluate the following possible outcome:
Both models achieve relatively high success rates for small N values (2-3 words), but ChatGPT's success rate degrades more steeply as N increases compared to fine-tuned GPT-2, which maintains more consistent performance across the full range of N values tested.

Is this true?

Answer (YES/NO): NO